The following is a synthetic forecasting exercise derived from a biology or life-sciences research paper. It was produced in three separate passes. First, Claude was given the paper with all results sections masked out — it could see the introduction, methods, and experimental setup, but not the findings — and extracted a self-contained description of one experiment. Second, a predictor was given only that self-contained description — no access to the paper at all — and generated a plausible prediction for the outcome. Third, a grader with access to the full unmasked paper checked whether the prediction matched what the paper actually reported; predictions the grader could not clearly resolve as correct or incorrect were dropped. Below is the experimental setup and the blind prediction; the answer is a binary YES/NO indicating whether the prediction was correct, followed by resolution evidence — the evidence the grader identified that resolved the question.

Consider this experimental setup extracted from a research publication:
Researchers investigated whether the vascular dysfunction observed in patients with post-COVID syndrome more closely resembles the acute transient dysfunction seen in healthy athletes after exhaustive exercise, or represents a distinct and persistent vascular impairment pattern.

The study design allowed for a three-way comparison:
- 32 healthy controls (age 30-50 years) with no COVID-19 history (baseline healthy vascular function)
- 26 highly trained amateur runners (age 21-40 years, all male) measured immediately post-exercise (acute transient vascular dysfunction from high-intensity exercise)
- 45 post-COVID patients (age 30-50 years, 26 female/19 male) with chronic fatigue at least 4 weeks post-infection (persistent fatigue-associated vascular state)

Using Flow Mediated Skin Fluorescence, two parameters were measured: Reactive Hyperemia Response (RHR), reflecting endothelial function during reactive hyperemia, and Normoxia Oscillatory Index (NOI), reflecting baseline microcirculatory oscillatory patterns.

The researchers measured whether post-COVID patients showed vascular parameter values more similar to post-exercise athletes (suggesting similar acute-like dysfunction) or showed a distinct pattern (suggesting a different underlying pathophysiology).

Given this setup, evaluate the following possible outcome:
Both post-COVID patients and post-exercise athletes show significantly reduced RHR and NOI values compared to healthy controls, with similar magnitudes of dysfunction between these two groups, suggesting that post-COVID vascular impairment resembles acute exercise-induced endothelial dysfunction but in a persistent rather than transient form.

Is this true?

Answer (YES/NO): YES